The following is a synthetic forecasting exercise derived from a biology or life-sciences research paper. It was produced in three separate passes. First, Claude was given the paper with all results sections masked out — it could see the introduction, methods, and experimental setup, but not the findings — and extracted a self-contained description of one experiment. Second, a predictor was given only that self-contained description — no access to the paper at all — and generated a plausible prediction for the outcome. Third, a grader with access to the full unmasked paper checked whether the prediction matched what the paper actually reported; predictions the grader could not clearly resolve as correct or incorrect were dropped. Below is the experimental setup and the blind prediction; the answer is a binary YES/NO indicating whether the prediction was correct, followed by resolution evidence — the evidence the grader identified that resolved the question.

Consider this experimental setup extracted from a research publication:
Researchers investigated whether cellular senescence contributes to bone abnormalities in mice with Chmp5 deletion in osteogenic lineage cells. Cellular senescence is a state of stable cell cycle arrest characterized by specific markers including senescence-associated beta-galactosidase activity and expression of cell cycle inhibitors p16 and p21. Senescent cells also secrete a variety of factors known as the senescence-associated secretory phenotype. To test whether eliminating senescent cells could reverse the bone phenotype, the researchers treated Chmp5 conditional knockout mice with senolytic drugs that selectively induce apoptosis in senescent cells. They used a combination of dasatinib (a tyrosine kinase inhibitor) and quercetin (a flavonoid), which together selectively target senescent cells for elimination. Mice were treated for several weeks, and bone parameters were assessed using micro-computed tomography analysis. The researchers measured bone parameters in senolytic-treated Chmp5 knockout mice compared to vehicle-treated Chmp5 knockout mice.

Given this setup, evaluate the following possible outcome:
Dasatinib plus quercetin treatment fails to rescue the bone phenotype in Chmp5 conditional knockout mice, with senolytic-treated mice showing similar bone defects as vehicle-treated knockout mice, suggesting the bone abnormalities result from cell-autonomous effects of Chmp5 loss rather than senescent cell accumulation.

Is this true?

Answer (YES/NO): NO